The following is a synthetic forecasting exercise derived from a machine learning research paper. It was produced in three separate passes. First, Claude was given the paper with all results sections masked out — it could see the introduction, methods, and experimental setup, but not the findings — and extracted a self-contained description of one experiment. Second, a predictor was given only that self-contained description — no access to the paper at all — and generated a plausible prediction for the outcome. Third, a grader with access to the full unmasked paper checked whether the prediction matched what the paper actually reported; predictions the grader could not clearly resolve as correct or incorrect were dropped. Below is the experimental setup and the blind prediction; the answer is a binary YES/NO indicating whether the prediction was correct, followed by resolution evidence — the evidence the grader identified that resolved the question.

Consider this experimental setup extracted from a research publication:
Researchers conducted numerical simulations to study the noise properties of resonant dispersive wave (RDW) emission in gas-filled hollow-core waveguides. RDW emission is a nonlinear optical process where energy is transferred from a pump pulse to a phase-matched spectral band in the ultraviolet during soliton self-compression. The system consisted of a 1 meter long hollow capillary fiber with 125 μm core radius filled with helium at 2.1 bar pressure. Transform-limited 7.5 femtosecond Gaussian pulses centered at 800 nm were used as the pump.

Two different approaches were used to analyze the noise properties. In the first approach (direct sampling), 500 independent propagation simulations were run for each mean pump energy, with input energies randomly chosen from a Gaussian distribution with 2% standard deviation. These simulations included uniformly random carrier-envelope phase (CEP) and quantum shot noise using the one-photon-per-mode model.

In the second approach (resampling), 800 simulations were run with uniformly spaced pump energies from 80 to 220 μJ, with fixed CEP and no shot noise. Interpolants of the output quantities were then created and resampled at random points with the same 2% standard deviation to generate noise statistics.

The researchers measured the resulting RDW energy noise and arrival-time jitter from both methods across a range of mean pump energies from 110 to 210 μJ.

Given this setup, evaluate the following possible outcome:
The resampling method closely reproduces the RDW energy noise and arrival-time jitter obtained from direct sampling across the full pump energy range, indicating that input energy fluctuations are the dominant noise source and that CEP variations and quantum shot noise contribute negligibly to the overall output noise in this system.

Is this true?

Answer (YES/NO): YES